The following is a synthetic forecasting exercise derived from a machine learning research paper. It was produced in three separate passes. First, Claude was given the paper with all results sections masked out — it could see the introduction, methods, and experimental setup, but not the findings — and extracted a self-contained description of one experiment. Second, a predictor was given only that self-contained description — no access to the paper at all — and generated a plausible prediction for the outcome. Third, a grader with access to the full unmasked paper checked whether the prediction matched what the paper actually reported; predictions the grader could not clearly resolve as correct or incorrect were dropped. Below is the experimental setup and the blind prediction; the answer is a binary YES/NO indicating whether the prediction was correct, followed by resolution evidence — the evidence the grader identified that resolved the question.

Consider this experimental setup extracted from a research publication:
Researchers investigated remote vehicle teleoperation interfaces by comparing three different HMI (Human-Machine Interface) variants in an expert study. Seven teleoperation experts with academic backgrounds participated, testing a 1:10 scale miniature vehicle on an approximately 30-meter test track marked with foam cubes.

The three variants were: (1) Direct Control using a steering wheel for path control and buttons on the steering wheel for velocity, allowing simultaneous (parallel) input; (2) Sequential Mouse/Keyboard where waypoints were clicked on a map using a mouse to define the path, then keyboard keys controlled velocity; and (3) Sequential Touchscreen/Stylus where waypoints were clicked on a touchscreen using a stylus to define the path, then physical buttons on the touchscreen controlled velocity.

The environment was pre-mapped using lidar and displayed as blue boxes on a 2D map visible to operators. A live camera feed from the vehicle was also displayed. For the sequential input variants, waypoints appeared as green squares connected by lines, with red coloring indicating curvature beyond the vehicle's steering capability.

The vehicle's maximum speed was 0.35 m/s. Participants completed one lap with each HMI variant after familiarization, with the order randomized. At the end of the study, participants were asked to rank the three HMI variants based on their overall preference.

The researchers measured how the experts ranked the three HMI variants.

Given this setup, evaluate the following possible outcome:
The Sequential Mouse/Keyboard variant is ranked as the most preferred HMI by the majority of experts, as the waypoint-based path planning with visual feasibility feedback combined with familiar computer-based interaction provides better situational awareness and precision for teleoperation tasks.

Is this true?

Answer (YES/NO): YES